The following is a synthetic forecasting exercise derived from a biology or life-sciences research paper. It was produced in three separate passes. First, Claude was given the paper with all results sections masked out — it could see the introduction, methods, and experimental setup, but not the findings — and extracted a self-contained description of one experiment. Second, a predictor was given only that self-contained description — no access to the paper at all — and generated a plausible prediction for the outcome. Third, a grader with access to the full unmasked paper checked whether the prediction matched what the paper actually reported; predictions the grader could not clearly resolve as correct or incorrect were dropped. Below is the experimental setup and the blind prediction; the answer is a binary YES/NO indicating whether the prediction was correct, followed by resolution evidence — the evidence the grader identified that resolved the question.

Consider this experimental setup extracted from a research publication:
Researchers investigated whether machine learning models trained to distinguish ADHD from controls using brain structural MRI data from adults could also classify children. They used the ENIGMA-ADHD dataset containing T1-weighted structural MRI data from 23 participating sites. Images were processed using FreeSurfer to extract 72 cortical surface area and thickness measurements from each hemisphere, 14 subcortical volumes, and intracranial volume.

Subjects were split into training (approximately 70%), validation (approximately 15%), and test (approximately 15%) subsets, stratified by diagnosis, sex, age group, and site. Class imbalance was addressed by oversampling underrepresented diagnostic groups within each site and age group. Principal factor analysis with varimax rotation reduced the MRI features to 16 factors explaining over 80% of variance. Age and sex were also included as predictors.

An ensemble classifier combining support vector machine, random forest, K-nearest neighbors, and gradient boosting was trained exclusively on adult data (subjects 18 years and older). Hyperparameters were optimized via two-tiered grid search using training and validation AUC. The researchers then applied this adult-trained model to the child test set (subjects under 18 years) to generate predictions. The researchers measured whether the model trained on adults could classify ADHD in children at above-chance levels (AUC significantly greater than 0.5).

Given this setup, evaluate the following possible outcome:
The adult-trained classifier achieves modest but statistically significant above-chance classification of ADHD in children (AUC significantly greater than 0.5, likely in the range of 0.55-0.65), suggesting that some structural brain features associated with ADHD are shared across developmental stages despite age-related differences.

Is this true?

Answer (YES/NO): YES